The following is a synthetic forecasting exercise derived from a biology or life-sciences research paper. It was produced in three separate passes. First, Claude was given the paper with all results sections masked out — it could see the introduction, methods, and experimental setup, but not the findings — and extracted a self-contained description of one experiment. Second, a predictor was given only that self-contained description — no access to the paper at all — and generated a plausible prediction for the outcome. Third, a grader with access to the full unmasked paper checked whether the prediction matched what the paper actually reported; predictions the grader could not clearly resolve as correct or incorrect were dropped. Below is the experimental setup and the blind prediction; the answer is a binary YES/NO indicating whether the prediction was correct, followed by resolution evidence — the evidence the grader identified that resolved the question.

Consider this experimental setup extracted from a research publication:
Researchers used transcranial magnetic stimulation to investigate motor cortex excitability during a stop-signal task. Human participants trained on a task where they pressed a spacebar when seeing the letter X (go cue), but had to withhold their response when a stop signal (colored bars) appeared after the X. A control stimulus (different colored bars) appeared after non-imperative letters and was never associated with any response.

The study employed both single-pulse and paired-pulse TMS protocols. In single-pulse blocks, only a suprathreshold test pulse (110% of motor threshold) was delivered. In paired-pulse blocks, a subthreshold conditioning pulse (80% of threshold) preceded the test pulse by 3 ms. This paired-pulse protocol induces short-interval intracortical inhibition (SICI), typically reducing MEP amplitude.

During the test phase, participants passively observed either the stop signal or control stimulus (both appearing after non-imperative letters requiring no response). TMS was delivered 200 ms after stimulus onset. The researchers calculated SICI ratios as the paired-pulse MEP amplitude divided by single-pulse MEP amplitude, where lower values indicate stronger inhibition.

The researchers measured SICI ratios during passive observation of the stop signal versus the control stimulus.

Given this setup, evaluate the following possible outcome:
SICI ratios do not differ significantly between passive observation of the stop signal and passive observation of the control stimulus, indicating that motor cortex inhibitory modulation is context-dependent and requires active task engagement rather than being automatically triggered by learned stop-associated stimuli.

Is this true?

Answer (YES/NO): NO